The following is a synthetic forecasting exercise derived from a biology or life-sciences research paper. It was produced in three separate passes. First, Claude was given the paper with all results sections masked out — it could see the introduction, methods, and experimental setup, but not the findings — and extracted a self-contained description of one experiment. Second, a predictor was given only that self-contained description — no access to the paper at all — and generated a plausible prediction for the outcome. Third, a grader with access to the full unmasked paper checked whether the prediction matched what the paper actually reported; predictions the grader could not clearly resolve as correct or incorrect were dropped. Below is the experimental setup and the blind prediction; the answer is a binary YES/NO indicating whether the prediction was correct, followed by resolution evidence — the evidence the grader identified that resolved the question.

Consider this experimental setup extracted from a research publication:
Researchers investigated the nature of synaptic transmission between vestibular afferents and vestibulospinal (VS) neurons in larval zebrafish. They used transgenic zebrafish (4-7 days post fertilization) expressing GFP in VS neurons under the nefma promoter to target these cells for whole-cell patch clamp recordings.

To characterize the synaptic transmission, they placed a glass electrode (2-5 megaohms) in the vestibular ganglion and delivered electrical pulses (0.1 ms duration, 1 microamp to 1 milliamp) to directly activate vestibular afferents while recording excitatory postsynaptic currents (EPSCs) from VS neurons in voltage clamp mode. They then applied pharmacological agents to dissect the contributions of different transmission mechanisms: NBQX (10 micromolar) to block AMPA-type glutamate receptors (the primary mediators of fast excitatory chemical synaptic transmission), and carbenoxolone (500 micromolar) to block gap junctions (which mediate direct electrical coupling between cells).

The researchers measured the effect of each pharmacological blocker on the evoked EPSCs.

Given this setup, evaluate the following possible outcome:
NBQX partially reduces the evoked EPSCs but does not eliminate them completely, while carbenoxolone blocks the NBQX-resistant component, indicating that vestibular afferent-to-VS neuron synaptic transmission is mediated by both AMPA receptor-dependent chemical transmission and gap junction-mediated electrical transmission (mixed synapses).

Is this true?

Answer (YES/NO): YES